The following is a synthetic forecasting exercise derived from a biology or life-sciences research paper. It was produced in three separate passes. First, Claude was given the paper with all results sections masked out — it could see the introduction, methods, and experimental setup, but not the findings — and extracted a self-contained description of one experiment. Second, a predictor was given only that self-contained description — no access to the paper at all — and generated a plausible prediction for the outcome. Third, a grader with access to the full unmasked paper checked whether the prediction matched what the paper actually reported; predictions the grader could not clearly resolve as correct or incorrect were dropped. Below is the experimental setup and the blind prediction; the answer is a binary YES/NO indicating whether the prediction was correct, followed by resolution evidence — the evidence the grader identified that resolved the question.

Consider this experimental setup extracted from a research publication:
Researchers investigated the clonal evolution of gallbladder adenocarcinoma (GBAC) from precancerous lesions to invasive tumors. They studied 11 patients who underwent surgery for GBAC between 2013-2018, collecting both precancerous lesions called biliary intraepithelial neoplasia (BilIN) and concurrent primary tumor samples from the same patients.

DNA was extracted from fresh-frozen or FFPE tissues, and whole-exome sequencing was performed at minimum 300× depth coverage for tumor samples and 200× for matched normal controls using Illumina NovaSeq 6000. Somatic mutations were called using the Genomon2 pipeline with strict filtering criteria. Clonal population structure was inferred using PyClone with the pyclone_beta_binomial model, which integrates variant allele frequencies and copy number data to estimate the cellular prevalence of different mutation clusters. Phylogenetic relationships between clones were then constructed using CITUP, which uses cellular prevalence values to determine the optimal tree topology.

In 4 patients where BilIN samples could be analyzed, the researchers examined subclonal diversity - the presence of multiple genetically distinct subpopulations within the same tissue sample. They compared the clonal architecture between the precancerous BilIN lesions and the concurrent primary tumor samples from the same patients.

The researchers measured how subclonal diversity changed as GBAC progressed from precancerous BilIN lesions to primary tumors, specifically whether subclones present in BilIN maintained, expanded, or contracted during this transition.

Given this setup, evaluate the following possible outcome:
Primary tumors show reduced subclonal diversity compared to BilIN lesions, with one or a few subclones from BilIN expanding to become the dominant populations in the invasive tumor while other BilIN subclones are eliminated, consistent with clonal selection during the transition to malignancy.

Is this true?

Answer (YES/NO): NO